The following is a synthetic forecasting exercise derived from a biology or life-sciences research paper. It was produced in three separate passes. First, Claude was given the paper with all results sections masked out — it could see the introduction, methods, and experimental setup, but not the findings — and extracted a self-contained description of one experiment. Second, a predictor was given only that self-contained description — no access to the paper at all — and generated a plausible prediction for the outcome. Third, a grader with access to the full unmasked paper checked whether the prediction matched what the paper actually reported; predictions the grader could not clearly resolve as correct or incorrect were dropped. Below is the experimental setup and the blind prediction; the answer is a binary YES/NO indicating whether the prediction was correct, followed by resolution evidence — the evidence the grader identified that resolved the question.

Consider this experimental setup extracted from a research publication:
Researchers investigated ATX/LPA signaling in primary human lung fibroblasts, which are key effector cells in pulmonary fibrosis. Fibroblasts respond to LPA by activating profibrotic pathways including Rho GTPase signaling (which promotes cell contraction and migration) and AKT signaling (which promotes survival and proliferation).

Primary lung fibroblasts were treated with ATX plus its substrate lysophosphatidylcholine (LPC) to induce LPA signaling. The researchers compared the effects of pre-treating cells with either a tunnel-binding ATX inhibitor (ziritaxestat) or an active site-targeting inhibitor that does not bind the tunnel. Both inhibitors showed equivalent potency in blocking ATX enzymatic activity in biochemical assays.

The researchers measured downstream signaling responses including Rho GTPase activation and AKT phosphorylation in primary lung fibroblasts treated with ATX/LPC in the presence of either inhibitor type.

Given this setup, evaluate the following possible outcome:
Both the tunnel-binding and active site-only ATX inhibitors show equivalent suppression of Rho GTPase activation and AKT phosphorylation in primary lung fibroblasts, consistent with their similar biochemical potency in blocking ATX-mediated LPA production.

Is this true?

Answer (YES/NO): NO